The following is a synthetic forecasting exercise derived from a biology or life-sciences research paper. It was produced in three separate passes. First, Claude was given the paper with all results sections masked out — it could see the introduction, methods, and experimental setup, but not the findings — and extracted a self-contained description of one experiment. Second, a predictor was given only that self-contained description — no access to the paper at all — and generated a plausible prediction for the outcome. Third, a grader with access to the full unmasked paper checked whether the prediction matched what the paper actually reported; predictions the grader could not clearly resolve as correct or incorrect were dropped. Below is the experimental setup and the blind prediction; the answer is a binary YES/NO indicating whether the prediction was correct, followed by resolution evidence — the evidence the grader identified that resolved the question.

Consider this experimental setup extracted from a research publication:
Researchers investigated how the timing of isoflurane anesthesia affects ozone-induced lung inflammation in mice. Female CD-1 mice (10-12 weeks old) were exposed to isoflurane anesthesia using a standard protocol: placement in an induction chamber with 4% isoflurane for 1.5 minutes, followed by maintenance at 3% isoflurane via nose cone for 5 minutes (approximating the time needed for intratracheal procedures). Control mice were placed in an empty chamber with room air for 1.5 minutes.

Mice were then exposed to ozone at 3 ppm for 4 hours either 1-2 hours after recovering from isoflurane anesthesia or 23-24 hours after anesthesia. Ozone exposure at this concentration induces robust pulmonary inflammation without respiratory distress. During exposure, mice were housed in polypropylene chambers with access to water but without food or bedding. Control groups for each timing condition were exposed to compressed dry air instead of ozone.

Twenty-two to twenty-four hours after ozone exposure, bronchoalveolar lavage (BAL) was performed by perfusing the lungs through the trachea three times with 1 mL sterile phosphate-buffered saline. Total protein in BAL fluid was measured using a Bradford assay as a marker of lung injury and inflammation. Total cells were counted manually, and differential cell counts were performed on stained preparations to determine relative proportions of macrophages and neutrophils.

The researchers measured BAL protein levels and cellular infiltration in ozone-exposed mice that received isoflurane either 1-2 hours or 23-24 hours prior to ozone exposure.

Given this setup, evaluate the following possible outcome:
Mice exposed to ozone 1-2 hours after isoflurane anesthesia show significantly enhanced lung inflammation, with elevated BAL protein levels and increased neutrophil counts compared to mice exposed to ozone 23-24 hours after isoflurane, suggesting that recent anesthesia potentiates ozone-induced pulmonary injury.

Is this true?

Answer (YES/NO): NO